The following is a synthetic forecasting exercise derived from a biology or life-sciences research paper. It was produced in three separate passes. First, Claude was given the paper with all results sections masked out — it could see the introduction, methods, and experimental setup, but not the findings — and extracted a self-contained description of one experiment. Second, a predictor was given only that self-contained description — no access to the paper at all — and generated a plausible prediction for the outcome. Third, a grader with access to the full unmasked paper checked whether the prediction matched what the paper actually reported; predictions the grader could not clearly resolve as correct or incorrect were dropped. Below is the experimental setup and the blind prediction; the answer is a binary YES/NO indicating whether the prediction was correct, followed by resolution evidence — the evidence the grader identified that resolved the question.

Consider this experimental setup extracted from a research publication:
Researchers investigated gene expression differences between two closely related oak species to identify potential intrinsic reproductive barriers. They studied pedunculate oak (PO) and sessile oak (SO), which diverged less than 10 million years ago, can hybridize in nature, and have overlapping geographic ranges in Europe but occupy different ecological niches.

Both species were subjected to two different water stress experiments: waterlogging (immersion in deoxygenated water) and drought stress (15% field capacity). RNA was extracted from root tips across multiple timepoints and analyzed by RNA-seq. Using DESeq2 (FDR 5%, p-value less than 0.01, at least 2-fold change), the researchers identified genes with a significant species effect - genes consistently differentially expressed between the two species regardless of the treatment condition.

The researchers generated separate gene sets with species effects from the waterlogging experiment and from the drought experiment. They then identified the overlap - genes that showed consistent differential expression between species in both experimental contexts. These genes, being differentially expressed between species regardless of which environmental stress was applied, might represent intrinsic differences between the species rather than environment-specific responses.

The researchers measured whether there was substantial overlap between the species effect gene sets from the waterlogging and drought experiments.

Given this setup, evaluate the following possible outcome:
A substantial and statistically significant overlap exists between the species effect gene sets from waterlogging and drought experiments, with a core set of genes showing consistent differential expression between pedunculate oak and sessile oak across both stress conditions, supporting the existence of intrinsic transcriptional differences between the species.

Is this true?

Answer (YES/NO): YES